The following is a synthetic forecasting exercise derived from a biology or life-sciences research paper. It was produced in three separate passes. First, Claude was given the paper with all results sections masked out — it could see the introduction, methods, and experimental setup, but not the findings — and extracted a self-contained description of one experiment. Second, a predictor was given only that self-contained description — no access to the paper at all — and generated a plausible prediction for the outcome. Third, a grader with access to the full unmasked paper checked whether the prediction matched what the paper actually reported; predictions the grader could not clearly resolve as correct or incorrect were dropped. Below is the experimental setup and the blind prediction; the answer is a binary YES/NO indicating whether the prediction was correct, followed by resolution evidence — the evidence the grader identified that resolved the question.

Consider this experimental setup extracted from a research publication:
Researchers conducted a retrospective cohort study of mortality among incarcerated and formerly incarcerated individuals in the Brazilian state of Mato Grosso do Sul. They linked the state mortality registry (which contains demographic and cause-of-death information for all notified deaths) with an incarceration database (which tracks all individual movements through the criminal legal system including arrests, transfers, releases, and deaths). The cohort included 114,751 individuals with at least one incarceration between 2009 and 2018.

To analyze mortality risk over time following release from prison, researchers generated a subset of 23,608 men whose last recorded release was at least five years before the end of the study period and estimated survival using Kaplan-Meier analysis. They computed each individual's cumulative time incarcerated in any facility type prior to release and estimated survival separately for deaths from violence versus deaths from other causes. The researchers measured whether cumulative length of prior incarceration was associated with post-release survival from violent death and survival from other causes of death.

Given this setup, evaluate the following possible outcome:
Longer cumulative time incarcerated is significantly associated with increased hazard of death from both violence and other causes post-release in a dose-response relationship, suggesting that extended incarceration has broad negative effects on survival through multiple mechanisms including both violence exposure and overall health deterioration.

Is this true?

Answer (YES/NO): YES